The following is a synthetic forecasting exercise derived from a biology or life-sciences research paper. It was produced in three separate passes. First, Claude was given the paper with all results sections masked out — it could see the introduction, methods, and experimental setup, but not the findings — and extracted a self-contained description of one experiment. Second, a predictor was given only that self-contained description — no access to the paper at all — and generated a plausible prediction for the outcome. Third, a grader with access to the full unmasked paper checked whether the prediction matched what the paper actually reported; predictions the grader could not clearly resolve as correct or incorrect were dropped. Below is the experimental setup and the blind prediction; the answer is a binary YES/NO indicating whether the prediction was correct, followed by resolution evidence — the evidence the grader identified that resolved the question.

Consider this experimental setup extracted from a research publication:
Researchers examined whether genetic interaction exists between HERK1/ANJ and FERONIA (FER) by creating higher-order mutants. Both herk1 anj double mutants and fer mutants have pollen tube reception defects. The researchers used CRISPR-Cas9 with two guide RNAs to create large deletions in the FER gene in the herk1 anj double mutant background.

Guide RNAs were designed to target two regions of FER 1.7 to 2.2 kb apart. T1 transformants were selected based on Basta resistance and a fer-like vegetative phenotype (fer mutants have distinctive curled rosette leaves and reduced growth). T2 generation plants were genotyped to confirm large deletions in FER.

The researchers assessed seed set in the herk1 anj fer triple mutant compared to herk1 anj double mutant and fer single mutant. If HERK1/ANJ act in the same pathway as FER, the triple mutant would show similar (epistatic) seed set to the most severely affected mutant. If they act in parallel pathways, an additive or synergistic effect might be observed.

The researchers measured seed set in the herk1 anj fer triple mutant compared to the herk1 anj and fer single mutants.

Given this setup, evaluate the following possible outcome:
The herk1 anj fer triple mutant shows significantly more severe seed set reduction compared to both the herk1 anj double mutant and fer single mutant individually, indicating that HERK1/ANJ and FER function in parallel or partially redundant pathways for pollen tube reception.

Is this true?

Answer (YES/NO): NO